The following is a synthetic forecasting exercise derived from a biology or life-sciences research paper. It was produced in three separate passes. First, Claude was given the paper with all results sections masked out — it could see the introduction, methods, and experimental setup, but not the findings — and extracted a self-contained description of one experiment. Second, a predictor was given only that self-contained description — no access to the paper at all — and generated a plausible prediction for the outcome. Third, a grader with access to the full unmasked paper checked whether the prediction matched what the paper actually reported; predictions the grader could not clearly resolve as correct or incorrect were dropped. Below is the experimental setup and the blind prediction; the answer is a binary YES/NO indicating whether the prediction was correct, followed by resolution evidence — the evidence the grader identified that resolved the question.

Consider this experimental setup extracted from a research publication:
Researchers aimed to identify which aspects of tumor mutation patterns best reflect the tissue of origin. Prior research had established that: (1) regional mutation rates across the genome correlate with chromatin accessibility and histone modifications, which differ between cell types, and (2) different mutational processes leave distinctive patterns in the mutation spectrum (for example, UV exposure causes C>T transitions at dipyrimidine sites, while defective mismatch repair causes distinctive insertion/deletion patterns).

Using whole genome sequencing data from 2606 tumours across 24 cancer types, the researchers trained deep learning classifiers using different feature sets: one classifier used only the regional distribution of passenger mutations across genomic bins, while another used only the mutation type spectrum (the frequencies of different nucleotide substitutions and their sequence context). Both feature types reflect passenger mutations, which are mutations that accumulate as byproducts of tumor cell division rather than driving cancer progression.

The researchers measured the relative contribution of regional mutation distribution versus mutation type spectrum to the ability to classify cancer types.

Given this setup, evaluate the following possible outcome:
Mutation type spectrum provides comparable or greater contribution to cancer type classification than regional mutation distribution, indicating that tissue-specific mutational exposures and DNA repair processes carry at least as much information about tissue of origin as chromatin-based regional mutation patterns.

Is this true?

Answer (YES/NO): YES